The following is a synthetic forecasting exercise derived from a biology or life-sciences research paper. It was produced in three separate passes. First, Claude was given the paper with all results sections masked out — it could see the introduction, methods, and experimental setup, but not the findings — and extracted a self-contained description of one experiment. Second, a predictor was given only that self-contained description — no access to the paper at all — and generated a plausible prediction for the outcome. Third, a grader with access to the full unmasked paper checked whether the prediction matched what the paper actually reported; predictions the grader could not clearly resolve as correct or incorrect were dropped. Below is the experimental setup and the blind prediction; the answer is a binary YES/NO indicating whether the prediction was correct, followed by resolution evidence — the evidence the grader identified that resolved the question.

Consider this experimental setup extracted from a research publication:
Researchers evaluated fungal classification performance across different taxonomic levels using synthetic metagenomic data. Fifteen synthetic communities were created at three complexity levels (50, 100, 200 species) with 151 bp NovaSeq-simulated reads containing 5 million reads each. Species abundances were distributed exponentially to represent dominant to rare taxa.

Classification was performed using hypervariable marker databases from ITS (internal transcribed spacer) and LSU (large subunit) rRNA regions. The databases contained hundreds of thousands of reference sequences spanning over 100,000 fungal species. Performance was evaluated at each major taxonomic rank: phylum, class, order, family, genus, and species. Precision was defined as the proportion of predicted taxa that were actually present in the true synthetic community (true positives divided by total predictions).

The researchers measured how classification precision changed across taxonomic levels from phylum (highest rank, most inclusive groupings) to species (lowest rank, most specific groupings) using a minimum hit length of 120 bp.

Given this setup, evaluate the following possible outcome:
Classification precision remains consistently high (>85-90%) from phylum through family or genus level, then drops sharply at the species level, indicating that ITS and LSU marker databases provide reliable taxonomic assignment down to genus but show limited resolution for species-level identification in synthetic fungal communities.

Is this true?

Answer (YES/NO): NO